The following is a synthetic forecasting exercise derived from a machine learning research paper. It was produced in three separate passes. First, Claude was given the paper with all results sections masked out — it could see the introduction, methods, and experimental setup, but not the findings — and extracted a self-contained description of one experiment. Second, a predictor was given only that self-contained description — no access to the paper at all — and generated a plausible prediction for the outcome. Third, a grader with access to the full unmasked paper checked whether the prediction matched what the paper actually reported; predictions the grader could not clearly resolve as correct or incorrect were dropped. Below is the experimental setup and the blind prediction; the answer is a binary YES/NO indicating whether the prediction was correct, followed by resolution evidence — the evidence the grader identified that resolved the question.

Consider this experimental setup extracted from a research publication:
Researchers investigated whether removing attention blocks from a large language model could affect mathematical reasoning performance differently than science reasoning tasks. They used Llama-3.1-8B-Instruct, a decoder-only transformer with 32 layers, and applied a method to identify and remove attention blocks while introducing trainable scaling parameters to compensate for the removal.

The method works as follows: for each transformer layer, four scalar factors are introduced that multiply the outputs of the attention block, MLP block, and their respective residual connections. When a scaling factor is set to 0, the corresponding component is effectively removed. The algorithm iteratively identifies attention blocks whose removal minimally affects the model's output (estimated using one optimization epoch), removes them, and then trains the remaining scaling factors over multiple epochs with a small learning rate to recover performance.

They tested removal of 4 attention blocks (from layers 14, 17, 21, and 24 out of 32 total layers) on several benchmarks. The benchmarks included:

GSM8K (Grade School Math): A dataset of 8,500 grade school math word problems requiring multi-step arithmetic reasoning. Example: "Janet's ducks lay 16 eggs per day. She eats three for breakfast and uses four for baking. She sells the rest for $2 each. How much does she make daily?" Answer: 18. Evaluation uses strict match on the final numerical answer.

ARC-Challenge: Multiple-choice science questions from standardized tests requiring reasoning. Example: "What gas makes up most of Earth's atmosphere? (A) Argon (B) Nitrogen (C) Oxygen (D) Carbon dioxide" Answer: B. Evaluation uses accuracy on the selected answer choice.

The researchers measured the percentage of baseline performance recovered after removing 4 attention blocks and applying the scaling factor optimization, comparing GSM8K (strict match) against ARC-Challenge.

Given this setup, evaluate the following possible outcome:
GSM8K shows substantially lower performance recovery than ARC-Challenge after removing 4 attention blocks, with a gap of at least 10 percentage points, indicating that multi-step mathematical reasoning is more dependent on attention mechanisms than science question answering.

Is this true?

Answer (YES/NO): NO